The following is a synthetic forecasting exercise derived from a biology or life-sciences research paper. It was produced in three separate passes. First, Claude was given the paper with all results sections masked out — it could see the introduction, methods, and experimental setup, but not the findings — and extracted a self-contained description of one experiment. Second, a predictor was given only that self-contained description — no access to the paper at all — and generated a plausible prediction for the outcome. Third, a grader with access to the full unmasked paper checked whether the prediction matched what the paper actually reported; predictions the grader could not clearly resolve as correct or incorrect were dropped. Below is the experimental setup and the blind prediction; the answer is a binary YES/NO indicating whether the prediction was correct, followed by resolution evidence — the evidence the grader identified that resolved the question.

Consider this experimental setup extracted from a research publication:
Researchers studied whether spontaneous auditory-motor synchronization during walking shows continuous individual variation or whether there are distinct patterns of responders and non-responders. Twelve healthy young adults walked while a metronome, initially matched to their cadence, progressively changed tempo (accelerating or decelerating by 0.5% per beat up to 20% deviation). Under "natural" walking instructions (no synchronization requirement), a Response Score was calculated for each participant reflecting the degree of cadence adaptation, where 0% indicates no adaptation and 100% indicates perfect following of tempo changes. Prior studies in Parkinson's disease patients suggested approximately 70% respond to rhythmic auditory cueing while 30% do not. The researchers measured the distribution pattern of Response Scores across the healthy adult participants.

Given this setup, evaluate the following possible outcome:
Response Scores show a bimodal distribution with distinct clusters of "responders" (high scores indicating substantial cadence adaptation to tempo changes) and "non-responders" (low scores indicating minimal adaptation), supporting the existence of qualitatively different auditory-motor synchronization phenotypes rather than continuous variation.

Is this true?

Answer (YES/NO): NO